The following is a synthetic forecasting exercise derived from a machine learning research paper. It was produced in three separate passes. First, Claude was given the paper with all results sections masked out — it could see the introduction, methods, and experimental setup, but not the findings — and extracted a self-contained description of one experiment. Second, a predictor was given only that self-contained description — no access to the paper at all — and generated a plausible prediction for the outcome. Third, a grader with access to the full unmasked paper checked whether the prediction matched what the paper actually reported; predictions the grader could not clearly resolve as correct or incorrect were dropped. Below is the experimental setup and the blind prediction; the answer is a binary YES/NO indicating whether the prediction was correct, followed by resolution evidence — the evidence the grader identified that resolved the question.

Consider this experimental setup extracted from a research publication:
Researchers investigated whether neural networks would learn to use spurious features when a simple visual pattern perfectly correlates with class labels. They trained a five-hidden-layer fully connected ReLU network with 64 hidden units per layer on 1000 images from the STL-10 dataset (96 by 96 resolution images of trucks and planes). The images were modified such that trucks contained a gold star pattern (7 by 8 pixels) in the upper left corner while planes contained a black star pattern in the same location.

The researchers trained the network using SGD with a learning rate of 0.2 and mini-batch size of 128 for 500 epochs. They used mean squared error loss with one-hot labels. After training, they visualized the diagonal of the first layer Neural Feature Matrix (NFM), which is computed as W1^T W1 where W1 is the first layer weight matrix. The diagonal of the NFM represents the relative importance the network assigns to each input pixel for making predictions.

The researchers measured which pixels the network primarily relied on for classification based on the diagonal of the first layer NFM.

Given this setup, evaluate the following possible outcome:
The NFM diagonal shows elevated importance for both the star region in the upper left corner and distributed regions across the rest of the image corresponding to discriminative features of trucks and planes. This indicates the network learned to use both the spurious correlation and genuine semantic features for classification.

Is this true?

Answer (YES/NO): NO